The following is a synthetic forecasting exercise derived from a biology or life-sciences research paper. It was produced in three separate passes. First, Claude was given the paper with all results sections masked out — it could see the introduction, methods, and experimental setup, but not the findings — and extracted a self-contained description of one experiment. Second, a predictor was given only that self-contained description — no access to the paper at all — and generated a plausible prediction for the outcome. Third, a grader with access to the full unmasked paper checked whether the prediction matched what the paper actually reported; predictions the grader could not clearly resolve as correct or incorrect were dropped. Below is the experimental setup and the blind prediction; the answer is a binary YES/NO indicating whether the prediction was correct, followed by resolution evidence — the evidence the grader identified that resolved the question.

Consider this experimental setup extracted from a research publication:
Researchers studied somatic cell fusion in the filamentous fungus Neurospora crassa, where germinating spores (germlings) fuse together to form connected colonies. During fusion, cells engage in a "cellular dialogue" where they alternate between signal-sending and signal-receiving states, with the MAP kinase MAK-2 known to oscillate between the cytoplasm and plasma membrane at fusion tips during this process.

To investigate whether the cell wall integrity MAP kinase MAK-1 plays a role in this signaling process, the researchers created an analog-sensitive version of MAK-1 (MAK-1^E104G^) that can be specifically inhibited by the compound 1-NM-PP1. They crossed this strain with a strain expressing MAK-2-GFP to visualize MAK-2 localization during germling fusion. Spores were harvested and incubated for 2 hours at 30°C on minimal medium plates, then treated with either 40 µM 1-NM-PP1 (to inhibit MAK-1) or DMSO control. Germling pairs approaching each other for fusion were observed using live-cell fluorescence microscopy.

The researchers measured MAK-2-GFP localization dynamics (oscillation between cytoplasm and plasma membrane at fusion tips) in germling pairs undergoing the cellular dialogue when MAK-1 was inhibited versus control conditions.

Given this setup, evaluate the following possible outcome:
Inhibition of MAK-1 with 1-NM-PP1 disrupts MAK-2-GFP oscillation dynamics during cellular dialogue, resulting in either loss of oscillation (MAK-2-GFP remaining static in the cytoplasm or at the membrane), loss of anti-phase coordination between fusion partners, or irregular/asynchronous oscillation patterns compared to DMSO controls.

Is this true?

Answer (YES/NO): YES